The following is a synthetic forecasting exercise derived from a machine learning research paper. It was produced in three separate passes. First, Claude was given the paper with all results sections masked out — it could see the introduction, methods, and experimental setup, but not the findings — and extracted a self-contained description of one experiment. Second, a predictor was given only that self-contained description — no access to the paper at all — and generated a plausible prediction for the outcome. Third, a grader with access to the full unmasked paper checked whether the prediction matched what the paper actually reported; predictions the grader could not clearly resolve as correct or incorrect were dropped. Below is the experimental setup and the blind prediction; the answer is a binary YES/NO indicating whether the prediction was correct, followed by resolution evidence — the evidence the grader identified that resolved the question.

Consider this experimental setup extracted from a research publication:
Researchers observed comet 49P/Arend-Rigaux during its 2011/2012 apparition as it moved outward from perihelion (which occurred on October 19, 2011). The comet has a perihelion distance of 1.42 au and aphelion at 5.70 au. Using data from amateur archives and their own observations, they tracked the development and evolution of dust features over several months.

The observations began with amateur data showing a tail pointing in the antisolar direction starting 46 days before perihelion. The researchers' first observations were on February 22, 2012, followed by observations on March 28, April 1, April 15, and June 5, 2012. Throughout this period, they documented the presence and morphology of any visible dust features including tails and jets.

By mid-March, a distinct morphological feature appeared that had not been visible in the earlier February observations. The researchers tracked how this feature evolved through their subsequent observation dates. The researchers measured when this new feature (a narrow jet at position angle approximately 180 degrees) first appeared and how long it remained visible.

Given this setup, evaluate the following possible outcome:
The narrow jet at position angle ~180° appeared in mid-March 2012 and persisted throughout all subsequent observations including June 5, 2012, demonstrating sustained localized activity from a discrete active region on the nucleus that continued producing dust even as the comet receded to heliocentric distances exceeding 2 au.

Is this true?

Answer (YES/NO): NO